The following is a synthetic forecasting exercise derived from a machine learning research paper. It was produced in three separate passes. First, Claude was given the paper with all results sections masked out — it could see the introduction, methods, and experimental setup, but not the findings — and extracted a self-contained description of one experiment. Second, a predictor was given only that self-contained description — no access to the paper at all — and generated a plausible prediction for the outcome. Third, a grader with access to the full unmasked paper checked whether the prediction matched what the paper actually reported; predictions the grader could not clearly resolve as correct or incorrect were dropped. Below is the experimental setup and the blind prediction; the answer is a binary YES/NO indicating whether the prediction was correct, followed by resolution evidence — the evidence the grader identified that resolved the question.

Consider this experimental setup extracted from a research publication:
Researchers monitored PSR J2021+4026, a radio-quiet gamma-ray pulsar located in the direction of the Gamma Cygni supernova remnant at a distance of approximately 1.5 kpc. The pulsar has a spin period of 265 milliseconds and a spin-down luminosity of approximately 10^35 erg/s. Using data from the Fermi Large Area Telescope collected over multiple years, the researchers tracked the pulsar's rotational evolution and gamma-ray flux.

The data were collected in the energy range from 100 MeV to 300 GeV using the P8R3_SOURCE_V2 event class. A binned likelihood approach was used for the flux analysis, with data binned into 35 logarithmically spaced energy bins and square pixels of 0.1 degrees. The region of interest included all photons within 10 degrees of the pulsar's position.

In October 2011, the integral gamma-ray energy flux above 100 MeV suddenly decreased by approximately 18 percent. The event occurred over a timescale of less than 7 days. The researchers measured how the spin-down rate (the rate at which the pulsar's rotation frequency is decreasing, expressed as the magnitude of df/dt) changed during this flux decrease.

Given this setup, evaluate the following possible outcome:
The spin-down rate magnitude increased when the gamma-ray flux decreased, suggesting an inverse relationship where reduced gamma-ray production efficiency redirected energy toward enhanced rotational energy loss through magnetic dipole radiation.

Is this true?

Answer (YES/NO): YES